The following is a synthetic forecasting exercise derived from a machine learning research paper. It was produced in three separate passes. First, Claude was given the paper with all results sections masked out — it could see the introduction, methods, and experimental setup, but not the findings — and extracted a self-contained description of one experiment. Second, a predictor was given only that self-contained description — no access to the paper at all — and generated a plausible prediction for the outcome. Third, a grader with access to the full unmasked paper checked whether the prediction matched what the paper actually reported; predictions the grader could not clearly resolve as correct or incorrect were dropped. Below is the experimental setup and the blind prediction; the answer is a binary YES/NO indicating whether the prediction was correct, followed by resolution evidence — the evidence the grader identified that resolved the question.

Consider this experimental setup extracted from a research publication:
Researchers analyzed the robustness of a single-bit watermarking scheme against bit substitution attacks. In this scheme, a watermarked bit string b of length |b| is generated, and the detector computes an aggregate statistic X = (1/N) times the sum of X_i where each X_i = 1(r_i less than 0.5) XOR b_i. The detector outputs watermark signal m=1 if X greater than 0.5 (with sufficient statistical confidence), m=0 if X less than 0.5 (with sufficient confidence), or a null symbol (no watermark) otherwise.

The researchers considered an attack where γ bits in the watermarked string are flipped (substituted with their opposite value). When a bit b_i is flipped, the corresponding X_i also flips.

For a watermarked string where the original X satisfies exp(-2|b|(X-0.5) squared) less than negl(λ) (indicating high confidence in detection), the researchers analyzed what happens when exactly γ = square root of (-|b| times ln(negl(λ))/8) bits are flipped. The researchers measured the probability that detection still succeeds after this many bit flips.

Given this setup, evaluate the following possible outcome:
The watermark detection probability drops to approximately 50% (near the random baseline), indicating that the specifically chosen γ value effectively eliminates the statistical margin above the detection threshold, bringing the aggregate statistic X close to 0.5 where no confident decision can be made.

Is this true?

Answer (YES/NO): NO